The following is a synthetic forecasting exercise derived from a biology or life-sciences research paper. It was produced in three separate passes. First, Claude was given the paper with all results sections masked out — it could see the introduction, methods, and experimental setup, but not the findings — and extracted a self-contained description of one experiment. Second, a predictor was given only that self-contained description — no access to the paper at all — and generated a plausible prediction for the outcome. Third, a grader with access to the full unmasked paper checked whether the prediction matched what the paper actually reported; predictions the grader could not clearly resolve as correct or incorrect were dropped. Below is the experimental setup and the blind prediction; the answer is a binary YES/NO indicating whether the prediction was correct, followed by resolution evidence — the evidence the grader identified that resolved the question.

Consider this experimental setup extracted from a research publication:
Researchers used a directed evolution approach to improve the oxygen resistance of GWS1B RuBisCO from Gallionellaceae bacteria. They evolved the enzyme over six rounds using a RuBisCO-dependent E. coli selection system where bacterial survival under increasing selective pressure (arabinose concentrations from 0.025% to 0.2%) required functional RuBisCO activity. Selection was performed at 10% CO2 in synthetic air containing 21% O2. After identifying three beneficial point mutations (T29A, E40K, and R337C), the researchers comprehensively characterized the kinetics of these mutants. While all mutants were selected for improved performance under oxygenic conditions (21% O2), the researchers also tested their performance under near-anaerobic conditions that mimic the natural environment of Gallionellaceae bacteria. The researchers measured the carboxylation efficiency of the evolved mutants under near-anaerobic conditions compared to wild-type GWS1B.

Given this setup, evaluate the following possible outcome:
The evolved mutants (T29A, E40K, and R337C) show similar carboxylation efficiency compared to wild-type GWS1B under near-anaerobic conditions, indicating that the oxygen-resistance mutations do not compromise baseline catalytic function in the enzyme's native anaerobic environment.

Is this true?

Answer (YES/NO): NO